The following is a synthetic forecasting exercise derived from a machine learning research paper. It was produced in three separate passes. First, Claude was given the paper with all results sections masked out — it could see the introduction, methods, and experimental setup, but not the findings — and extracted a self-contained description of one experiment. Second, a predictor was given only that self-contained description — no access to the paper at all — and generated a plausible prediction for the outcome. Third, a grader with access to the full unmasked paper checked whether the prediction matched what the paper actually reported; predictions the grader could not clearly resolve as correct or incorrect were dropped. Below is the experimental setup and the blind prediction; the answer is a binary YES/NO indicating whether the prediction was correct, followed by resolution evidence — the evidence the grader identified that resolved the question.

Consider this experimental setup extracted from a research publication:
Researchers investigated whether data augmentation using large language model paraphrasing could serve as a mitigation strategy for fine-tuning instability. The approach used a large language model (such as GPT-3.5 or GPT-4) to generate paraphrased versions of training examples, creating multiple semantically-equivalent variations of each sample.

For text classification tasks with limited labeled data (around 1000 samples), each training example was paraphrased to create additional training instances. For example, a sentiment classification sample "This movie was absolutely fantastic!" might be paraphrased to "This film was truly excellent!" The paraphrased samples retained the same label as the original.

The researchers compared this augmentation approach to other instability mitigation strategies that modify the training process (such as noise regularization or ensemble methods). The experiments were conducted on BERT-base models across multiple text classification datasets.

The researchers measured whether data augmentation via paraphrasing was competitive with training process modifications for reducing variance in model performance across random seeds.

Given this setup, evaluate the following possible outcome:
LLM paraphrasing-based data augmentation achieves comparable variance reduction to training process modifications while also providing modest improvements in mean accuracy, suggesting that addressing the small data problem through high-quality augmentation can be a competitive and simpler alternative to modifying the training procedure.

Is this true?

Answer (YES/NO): NO